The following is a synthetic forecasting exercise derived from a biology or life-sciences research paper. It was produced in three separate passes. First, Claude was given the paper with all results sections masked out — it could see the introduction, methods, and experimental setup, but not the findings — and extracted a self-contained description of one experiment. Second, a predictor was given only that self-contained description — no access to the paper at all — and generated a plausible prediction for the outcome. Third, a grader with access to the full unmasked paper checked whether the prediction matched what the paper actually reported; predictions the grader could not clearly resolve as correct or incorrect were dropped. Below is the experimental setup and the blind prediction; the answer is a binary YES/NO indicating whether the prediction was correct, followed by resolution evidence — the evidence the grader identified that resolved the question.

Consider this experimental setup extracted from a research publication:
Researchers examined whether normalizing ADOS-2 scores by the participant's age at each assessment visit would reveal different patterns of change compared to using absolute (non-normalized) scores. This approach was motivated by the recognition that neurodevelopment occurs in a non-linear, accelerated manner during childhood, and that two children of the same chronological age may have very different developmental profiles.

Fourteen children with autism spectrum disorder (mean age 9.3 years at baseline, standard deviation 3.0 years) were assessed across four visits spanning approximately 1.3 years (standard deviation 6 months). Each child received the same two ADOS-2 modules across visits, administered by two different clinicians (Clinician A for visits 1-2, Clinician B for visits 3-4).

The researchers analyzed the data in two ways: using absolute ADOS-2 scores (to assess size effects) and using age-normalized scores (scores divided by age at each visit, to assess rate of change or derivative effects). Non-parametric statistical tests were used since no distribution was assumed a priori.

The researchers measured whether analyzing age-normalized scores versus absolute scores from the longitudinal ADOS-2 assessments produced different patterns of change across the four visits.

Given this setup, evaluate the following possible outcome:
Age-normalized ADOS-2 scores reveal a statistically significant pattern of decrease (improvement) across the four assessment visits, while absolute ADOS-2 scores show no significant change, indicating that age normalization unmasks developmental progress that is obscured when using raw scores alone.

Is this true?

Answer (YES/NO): NO